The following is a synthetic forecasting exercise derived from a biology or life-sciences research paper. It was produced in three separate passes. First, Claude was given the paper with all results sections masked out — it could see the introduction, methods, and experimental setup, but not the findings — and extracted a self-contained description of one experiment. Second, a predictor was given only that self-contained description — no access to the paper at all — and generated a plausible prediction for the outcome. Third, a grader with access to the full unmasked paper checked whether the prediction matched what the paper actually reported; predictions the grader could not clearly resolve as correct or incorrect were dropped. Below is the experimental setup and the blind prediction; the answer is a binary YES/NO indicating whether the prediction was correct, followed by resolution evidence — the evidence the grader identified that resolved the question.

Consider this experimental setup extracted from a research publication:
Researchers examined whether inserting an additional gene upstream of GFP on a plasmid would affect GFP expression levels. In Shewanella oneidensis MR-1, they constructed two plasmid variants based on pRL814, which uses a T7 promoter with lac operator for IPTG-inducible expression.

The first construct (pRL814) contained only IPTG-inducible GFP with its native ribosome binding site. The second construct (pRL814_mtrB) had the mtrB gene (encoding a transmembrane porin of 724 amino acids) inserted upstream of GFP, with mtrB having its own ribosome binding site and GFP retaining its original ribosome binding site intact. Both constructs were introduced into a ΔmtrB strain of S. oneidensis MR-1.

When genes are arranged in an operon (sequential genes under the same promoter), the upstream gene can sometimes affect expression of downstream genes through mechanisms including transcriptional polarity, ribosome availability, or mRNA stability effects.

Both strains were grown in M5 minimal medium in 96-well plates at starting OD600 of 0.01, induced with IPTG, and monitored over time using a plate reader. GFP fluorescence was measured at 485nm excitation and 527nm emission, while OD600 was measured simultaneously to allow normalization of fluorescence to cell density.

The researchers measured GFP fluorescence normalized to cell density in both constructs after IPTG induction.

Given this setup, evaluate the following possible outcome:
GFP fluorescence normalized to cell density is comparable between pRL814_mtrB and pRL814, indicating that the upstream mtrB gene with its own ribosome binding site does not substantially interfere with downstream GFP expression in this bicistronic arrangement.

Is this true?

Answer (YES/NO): NO